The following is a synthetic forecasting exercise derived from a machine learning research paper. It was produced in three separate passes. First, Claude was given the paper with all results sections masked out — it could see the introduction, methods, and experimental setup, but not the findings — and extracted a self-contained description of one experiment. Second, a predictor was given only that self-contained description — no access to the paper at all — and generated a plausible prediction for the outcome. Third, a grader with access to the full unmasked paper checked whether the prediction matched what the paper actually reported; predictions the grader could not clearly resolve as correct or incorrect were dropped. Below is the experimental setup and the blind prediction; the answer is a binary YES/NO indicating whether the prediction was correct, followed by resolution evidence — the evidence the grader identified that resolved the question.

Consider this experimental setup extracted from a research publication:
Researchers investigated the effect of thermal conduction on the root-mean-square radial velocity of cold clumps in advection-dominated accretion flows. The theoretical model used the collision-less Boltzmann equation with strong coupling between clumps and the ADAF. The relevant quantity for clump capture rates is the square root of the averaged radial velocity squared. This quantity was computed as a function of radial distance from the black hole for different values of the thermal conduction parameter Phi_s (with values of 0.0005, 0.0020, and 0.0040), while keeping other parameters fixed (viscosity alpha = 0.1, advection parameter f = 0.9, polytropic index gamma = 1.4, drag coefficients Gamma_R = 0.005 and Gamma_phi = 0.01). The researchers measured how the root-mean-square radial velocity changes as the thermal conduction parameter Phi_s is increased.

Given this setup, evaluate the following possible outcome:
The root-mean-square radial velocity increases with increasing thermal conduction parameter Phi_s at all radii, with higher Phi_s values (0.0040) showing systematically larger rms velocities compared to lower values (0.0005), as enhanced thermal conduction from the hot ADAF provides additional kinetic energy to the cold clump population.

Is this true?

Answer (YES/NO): NO